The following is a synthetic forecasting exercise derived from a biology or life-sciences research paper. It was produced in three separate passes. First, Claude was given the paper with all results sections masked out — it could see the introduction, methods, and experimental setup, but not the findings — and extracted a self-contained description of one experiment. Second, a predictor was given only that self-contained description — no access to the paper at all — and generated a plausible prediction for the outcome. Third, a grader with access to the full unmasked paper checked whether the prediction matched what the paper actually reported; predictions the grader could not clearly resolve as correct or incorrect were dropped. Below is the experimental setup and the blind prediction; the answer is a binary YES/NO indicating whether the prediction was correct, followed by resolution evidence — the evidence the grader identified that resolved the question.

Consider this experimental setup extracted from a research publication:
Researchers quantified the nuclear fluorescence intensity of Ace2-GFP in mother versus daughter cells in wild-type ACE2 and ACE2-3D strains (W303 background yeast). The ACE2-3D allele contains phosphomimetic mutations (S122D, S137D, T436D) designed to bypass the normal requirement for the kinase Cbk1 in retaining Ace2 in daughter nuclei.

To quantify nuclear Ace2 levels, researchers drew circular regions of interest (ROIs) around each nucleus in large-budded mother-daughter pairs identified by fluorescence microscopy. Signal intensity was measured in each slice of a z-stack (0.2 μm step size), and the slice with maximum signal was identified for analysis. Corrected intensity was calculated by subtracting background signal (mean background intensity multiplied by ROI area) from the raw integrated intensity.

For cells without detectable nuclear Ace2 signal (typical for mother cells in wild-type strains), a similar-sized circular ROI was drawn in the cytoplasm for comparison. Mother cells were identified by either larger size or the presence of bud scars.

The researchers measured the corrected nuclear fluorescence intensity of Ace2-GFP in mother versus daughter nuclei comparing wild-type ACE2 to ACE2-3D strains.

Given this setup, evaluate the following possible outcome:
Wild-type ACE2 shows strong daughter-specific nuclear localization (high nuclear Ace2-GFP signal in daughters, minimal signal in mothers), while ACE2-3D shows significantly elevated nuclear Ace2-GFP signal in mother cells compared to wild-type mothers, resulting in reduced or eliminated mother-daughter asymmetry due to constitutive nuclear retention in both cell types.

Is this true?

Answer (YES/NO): YES